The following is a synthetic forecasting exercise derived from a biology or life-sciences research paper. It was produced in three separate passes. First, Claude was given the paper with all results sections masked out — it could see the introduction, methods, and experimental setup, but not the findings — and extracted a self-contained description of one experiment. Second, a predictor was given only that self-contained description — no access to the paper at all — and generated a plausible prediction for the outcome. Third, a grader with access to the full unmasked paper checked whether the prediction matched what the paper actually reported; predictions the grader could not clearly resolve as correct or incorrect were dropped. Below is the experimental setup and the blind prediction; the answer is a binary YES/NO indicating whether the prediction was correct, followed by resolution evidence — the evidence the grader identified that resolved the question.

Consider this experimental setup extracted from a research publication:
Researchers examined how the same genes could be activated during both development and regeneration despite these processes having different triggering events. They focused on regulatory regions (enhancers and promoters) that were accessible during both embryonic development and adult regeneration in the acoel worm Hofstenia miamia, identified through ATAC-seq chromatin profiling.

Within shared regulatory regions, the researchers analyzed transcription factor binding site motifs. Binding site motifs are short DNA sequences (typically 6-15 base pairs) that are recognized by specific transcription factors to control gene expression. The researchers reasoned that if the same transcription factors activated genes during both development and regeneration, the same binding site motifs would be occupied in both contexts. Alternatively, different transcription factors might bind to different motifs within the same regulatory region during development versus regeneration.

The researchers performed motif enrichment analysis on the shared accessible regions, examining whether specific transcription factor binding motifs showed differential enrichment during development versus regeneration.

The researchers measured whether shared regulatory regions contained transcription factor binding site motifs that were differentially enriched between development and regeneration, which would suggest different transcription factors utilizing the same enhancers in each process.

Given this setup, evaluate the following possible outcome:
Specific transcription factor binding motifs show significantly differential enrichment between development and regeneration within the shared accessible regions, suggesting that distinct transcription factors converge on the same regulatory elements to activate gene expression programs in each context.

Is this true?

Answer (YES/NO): YES